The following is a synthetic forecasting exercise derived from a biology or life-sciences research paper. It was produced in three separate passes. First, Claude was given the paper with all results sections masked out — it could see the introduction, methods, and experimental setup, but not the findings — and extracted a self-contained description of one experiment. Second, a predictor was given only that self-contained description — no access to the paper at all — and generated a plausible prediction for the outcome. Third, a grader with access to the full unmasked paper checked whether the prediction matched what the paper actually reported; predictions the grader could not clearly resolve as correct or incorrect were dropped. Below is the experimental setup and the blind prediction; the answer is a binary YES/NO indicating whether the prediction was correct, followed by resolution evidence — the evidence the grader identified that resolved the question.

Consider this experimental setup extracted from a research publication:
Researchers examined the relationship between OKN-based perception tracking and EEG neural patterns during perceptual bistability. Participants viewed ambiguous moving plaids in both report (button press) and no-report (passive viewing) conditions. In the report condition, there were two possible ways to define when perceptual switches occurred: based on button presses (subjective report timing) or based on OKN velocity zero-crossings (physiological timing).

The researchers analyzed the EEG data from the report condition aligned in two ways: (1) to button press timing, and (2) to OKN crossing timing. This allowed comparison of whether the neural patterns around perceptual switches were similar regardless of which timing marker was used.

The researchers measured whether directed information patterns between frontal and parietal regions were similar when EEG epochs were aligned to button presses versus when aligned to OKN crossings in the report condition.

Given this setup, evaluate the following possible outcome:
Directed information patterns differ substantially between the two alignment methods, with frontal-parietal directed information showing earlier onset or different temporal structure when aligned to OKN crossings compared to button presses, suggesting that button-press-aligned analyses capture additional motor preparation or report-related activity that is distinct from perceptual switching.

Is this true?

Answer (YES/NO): NO